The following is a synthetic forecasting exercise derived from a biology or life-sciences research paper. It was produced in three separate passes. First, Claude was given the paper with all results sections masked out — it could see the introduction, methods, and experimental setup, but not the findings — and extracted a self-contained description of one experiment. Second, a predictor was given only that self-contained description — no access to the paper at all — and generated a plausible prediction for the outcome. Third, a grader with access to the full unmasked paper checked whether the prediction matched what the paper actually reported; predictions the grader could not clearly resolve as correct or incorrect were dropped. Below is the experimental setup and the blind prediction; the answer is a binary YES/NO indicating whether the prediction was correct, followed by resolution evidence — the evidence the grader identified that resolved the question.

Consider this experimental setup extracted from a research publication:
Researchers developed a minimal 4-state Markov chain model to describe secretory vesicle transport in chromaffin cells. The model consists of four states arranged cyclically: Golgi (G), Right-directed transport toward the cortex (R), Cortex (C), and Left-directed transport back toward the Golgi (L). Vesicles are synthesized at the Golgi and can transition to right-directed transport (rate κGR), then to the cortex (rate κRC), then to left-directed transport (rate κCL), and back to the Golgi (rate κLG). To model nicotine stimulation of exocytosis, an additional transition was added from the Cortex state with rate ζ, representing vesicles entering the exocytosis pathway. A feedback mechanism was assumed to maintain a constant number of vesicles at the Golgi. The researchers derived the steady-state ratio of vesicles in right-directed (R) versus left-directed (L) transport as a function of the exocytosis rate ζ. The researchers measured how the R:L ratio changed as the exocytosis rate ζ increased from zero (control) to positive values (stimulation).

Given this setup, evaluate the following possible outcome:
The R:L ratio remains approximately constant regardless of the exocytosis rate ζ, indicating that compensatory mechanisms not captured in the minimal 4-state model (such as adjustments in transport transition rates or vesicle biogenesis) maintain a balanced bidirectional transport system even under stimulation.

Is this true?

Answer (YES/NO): NO